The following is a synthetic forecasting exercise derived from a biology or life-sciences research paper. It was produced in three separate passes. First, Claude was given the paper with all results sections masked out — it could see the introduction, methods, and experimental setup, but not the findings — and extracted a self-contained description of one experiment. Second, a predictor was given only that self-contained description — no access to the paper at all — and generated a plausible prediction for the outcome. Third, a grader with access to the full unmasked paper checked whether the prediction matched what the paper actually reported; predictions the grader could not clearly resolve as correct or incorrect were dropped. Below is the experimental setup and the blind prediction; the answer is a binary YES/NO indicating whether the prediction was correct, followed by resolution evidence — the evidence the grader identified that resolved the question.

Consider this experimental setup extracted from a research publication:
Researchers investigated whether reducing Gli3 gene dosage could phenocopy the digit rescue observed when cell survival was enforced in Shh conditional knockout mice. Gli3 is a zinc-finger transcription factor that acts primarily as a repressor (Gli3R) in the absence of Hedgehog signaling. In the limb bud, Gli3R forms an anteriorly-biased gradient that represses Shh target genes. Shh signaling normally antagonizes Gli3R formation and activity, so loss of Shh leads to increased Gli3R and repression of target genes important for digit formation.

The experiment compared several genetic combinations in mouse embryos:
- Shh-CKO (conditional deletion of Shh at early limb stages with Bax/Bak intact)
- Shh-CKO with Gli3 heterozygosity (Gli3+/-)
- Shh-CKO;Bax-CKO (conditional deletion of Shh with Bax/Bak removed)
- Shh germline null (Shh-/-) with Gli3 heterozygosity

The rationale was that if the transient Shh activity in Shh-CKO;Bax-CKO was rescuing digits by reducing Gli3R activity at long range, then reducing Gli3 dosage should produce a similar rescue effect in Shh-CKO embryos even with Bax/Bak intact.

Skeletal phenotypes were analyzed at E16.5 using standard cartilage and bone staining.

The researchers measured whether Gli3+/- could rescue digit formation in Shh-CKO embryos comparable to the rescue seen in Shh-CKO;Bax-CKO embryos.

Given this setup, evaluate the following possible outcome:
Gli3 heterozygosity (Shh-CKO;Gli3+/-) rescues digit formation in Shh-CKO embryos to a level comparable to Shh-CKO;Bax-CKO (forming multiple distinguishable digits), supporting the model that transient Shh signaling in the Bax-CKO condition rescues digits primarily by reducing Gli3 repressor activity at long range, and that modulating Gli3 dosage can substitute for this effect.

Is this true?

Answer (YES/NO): NO